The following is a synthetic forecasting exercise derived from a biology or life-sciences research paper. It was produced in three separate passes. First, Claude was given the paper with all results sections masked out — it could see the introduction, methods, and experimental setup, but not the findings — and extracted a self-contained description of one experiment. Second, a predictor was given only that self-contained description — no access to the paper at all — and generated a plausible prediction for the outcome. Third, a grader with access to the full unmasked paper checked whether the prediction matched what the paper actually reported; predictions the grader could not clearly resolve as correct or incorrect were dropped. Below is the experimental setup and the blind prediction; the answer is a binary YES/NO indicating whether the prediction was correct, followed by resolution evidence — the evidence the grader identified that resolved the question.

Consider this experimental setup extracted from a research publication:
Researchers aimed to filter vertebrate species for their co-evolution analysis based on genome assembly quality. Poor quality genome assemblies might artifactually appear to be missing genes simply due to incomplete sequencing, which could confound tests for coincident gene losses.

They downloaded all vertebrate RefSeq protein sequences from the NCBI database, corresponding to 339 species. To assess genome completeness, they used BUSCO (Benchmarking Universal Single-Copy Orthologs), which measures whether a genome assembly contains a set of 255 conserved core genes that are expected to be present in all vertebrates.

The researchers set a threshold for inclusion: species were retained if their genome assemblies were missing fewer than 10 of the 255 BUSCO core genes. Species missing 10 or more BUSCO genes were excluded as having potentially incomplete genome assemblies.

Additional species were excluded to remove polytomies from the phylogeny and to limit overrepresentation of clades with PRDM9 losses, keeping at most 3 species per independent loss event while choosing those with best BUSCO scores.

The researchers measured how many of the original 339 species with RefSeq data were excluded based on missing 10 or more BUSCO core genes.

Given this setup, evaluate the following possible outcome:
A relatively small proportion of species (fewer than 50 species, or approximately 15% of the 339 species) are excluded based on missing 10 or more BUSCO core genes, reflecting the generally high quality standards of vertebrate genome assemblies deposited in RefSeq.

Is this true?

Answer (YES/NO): NO